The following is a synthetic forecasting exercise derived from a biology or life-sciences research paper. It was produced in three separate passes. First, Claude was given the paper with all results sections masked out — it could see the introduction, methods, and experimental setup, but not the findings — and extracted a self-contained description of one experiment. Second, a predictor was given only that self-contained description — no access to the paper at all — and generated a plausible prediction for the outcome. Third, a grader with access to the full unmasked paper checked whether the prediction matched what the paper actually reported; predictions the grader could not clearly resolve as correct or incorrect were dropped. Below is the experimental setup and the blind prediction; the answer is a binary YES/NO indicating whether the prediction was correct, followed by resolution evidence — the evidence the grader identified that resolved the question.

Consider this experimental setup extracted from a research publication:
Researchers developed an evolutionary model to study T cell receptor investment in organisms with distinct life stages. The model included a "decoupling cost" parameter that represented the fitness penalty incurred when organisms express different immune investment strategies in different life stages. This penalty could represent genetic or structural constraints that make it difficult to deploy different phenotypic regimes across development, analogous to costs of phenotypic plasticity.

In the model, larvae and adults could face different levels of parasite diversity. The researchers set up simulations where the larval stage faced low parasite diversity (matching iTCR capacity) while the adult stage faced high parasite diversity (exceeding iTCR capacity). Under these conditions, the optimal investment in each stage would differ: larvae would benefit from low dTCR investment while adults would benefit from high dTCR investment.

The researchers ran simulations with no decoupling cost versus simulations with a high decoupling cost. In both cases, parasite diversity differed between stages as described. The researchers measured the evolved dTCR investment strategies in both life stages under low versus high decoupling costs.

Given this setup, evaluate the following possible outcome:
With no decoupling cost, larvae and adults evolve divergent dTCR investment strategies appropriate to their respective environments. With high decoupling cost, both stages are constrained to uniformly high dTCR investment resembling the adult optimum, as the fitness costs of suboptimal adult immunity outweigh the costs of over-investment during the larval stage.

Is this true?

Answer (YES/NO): YES